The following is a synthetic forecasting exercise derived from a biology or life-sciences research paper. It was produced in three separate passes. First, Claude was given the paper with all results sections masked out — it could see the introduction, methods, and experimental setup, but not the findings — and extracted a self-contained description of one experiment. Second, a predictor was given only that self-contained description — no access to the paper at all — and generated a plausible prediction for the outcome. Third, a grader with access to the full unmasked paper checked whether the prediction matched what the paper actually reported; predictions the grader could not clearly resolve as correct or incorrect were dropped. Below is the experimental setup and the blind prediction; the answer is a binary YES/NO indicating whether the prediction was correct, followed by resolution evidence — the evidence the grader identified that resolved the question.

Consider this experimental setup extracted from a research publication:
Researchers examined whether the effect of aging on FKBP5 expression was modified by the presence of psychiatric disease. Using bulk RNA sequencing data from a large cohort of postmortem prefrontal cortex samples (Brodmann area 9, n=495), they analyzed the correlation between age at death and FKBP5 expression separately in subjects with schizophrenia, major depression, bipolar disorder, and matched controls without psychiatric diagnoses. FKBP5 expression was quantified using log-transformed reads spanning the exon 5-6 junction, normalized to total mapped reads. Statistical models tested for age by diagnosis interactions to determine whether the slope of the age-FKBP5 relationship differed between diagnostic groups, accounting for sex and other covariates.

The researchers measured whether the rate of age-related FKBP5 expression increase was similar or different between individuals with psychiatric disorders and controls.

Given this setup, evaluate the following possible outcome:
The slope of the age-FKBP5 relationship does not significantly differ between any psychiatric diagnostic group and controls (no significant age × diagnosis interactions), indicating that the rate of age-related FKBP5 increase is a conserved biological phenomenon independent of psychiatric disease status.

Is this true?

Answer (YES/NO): NO